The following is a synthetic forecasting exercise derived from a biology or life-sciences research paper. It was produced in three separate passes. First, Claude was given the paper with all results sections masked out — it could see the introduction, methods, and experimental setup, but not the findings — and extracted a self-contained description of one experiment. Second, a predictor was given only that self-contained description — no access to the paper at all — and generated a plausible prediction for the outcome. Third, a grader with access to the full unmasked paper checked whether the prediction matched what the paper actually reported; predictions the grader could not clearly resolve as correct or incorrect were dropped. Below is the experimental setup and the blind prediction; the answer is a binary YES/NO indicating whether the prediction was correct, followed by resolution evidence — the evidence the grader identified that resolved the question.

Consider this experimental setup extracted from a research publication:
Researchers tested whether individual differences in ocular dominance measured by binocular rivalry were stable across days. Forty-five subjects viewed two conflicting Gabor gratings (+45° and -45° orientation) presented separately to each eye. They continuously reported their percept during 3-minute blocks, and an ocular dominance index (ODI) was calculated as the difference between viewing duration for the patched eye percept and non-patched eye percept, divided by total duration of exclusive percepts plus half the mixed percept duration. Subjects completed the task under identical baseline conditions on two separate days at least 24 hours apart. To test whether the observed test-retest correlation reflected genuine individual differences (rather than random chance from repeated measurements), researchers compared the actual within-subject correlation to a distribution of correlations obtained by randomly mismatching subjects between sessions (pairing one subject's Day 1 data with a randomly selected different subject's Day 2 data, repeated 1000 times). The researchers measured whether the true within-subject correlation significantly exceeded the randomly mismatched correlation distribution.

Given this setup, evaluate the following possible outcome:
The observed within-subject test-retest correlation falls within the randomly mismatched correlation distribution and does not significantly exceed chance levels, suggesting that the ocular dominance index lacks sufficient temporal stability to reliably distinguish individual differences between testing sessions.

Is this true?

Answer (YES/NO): YES